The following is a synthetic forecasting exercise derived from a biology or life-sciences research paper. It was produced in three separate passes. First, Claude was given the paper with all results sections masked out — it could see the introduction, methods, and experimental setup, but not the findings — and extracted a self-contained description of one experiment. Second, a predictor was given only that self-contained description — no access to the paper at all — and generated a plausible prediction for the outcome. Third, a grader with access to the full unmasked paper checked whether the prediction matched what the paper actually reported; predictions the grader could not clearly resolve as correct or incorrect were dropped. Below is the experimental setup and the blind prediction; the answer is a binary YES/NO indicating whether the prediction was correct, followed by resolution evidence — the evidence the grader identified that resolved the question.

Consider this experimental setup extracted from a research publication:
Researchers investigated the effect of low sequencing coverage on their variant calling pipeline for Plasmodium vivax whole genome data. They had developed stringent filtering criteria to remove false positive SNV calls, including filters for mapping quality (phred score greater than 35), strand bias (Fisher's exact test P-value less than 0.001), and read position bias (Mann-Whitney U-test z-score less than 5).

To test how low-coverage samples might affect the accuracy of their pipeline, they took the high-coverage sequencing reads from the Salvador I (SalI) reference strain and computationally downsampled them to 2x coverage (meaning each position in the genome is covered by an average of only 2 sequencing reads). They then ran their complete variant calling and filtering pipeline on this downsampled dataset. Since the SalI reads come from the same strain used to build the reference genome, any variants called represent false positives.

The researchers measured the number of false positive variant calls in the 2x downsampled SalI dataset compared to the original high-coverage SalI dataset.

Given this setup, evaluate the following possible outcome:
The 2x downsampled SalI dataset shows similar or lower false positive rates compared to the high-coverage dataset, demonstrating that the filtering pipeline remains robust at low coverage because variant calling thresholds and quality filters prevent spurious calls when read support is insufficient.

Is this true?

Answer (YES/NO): YES